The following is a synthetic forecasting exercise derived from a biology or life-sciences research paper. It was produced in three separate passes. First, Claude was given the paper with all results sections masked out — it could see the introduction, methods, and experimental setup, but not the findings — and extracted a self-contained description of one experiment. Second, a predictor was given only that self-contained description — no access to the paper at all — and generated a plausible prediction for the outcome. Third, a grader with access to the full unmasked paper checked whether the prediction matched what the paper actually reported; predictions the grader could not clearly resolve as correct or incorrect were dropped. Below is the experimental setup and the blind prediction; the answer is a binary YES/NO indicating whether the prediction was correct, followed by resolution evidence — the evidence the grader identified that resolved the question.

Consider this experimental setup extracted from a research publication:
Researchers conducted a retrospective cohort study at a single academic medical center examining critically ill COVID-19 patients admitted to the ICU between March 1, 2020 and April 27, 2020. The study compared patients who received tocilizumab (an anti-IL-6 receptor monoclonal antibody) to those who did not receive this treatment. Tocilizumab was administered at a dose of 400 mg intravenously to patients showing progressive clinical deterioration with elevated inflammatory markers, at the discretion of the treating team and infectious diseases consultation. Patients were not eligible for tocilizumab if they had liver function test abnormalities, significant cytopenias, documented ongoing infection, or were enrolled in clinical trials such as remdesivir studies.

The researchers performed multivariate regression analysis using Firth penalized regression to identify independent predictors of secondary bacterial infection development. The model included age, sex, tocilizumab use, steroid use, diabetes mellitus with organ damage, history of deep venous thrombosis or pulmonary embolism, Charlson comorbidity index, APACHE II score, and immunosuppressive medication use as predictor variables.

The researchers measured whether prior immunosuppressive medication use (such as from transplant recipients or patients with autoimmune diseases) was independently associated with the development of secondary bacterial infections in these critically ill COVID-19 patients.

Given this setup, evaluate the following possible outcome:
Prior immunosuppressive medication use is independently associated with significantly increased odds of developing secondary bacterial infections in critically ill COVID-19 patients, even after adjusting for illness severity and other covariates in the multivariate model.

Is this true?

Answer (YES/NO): NO